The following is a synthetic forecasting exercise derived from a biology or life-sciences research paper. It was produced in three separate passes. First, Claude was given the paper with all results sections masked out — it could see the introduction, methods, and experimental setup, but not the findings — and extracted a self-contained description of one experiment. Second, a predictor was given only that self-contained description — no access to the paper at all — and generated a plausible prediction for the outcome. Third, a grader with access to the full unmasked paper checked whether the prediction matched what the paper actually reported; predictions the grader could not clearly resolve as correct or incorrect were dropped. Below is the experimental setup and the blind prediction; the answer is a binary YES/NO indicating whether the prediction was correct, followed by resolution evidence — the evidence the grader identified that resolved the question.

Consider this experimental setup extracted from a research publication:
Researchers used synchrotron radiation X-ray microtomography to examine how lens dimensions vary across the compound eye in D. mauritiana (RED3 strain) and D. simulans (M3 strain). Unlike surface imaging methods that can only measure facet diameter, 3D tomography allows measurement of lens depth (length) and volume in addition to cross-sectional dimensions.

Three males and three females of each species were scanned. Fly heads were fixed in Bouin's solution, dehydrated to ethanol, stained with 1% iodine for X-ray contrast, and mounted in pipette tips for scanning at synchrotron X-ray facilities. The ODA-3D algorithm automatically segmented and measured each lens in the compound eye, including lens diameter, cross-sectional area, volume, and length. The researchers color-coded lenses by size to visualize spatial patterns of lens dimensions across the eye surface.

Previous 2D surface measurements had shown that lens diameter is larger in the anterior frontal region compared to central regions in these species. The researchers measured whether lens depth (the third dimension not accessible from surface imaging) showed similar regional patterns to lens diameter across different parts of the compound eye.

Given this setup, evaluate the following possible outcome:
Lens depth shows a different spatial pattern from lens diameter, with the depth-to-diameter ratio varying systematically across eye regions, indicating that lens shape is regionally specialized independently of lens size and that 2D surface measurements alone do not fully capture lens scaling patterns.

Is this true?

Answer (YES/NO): NO